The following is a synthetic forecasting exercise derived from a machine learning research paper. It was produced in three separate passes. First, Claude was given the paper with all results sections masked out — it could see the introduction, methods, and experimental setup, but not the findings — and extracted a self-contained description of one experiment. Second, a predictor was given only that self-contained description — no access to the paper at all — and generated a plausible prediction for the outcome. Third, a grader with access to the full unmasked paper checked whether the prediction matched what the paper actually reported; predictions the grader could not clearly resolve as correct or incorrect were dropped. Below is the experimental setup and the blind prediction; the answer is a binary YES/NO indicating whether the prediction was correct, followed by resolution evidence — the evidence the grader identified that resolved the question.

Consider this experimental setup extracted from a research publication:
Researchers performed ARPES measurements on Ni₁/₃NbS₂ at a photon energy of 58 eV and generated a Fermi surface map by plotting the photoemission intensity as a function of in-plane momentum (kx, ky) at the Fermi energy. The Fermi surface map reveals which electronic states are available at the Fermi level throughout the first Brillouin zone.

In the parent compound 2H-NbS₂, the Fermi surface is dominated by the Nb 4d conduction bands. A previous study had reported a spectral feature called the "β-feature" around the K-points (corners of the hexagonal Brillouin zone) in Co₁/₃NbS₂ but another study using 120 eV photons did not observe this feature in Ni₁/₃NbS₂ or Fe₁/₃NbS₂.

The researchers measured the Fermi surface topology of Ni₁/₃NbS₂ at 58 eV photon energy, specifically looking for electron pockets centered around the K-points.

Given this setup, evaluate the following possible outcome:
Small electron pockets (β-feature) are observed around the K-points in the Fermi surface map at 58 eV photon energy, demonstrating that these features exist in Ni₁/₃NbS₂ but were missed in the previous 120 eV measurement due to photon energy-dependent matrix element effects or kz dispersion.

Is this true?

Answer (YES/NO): YES